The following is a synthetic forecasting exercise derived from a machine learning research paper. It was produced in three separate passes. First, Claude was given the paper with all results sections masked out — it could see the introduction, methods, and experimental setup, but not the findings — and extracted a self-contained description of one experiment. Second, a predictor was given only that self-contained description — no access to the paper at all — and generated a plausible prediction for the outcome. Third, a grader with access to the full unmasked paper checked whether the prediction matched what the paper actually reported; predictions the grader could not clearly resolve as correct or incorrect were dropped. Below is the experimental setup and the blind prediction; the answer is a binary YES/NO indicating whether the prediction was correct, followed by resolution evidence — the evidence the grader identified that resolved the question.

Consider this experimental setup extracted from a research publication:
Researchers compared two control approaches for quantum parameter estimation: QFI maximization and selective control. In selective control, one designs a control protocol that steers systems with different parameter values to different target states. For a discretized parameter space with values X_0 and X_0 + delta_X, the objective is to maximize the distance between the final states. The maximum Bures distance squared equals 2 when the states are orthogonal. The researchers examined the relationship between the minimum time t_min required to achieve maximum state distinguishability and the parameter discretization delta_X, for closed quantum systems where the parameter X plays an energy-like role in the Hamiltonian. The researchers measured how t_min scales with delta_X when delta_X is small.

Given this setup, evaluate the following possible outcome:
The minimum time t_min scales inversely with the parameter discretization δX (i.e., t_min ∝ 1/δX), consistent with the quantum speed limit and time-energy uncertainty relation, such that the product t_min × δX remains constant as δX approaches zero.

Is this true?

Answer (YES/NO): YES